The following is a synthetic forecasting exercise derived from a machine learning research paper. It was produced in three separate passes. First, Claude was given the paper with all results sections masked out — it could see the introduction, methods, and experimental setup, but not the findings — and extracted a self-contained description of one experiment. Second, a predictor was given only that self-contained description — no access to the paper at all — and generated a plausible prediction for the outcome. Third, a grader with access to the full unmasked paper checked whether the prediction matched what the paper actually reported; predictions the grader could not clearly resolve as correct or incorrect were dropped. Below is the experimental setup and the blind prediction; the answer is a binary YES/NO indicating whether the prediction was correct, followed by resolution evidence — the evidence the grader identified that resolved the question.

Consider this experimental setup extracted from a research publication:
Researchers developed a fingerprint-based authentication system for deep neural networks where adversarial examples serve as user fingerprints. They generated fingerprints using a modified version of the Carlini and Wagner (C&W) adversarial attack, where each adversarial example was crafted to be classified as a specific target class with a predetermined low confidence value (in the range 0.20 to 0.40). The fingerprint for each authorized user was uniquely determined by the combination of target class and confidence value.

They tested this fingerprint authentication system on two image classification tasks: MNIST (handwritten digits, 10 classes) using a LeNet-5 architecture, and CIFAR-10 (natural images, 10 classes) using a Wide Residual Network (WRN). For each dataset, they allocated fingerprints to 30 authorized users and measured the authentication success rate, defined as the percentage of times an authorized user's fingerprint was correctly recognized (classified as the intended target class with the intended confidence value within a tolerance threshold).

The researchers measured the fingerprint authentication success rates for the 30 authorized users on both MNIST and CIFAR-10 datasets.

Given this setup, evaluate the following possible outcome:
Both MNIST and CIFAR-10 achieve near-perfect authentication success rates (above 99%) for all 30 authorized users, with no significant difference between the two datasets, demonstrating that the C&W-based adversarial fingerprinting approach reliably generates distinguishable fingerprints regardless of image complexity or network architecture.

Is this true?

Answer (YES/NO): NO